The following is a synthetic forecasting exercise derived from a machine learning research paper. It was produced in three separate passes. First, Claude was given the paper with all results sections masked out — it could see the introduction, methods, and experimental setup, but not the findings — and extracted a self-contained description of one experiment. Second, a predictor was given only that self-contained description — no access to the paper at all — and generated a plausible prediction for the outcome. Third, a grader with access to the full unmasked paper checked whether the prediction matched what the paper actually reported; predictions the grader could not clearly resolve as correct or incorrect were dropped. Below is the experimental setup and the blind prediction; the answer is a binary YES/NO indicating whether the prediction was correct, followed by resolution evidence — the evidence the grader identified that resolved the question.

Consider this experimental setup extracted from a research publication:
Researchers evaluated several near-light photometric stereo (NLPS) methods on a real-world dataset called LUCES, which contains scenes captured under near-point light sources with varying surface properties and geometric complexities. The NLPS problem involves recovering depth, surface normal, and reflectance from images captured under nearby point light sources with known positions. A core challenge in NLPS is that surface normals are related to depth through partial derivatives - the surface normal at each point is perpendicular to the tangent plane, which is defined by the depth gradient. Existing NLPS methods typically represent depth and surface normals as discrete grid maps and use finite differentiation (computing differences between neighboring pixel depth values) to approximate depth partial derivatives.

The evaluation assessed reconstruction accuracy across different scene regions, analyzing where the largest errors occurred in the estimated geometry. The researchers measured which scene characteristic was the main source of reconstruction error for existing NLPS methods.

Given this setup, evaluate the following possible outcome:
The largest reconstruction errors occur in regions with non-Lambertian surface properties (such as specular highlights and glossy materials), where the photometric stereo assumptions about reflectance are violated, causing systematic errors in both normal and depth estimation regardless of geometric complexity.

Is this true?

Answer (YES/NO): NO